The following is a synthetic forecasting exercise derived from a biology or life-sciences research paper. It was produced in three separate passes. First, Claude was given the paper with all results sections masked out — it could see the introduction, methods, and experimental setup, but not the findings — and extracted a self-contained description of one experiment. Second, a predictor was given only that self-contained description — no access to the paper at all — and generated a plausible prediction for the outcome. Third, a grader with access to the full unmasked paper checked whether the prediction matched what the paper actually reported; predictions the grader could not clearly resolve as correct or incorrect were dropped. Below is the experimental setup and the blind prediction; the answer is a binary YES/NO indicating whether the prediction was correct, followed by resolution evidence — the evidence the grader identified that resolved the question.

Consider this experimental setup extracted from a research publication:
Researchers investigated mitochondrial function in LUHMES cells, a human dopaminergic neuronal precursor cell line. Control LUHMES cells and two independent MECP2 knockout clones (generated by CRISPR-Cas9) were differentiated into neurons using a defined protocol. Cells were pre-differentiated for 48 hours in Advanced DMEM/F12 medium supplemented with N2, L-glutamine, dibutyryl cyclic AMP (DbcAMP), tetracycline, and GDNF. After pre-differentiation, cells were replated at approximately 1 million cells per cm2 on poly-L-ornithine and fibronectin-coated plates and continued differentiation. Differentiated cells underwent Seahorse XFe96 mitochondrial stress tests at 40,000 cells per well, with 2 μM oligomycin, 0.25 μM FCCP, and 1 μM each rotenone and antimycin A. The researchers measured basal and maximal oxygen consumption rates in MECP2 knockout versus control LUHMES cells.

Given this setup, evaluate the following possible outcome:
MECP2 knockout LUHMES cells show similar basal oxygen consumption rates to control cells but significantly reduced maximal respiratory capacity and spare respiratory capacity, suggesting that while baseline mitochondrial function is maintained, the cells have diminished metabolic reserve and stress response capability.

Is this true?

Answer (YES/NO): NO